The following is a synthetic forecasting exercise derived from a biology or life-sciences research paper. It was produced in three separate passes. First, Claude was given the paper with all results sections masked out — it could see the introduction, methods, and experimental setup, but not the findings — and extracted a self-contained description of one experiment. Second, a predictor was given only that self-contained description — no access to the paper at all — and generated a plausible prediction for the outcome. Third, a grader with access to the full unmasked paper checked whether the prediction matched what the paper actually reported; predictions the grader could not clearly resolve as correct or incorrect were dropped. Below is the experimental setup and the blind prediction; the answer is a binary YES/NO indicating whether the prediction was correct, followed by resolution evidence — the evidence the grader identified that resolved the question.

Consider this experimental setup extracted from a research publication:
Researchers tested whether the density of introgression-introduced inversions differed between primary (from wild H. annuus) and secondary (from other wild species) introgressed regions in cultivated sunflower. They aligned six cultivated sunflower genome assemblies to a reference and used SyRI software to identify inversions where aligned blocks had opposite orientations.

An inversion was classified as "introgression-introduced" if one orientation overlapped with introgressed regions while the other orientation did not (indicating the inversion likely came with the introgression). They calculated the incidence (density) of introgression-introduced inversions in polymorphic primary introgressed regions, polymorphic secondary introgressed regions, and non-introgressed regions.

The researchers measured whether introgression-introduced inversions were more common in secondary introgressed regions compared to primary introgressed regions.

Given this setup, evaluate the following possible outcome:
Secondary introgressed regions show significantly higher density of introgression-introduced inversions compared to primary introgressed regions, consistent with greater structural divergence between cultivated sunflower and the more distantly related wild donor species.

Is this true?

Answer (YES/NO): NO